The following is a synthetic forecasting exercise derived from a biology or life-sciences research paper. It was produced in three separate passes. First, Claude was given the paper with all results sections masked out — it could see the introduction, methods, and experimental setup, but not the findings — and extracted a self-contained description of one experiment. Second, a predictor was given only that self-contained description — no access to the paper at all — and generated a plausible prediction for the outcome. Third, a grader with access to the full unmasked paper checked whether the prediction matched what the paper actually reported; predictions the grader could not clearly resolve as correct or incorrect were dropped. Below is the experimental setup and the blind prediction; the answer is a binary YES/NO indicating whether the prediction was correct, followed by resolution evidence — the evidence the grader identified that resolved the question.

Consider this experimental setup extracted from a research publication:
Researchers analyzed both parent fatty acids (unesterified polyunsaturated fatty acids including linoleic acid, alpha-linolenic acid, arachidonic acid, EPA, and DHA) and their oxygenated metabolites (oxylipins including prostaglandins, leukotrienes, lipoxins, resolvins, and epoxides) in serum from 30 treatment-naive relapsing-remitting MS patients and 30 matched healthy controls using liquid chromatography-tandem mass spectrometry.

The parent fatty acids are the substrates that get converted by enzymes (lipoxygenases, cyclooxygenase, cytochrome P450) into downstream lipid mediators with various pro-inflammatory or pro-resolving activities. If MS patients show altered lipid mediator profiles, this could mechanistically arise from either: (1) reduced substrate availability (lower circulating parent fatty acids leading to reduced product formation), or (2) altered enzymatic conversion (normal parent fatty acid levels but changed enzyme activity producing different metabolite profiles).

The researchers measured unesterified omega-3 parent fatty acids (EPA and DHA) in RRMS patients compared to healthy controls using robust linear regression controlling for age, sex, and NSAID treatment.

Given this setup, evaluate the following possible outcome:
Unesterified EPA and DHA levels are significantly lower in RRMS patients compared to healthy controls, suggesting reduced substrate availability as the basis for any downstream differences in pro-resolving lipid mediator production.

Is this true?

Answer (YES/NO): NO